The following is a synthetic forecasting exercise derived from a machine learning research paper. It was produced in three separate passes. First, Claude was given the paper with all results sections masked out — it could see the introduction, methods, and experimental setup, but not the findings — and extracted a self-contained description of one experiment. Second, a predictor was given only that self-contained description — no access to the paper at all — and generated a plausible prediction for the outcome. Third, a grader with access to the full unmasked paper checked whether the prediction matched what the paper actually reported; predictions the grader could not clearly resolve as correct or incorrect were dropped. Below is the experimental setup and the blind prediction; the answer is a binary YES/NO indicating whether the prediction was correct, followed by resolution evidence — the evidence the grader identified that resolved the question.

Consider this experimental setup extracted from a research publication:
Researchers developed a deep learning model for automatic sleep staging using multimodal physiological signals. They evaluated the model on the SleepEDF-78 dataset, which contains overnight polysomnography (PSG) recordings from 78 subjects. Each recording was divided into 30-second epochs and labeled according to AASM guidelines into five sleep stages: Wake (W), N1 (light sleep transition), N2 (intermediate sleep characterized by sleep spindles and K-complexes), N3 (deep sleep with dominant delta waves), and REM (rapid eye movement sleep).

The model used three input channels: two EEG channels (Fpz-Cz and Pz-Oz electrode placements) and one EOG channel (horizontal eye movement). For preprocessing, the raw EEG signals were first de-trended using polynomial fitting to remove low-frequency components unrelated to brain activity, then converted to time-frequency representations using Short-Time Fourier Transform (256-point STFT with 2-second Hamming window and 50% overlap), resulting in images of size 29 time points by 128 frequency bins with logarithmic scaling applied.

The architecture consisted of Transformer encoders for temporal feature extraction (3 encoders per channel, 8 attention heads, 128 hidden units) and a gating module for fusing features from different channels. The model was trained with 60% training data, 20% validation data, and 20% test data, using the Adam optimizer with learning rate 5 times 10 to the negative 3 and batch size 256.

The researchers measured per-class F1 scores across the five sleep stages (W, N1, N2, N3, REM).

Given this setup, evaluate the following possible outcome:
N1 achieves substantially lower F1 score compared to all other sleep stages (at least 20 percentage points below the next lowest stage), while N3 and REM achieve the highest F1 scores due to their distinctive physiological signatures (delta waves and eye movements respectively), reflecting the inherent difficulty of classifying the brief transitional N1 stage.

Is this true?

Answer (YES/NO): NO